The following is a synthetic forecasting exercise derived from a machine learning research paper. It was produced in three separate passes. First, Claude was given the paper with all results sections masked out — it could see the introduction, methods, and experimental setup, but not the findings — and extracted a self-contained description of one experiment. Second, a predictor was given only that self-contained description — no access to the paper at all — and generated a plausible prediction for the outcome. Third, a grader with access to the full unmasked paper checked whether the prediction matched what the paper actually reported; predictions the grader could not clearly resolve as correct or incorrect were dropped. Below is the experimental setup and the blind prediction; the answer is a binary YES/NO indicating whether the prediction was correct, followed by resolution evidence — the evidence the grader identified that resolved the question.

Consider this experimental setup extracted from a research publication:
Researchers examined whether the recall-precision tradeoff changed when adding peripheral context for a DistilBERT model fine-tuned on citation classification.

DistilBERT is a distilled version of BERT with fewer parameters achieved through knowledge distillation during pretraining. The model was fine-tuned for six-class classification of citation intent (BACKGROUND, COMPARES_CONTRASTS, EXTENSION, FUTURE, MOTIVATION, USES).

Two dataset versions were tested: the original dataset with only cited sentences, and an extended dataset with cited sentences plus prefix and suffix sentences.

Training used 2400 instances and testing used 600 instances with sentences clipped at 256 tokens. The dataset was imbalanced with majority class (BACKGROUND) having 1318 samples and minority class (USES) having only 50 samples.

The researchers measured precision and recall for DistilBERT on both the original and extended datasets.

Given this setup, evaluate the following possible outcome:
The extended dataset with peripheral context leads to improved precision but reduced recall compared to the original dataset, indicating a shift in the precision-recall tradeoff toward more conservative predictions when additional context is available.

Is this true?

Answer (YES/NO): NO